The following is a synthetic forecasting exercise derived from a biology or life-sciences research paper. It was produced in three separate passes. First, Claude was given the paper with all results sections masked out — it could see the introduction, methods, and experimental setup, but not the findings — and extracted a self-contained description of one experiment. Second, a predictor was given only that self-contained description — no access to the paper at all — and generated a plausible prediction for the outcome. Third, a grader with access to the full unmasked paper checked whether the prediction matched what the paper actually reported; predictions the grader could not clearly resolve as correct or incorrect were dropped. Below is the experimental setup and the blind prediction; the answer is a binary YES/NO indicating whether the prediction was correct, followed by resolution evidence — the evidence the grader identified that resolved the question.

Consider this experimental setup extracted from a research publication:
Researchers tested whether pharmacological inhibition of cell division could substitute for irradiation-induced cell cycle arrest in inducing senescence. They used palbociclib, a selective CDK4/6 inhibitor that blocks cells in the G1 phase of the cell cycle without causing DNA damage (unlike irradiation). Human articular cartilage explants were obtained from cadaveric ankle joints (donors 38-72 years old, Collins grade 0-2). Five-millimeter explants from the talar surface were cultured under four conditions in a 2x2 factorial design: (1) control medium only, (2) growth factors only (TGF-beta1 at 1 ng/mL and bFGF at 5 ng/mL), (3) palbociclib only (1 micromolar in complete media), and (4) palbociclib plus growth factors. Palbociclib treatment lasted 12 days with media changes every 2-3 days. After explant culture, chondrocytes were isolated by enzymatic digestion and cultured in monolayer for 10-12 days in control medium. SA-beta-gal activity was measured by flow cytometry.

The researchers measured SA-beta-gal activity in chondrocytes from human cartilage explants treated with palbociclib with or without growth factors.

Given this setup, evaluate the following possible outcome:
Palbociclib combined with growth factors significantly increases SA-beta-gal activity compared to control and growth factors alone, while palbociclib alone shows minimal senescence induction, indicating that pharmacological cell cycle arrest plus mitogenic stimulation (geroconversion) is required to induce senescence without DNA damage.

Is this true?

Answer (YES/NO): YES